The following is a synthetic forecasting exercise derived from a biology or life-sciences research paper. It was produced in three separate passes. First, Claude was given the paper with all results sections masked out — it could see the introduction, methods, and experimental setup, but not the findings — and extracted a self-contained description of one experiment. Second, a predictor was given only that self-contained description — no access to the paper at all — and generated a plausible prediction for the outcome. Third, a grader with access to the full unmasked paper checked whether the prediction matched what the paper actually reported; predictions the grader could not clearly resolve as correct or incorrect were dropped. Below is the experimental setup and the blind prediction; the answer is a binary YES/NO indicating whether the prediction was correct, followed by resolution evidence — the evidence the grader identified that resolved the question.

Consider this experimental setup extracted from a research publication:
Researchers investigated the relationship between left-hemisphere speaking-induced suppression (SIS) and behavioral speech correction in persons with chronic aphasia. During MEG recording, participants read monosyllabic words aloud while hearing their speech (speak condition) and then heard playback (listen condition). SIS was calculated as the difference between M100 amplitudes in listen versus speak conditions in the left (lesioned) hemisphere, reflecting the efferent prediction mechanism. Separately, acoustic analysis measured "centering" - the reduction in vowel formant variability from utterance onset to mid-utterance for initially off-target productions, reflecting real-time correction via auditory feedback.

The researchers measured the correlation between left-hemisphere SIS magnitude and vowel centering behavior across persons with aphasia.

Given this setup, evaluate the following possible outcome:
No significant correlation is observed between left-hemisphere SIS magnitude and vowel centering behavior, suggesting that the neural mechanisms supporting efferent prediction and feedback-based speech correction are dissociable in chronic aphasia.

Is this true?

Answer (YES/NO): YES